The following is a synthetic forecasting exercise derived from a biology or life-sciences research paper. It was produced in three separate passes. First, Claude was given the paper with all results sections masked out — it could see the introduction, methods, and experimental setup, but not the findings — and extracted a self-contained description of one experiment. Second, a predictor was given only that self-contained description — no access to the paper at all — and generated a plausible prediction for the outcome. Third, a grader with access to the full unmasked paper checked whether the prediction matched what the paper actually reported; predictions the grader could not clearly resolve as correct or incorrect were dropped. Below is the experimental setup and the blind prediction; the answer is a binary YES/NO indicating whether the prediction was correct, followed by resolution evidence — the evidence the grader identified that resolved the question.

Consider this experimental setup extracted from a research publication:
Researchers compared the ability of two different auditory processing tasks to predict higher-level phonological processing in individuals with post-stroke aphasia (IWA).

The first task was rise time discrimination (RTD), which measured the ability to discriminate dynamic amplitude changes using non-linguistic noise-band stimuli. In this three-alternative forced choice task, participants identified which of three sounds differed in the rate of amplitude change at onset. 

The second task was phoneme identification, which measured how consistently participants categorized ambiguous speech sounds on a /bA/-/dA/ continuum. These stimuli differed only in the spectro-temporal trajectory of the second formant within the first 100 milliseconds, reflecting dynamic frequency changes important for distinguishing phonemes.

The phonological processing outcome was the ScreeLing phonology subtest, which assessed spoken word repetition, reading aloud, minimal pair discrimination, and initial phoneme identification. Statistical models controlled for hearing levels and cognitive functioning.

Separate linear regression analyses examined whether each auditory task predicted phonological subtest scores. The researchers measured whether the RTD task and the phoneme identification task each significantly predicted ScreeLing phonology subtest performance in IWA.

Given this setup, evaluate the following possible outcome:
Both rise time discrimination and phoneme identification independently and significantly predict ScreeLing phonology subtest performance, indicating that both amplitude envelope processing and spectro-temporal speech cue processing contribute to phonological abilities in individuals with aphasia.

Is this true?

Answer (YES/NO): NO